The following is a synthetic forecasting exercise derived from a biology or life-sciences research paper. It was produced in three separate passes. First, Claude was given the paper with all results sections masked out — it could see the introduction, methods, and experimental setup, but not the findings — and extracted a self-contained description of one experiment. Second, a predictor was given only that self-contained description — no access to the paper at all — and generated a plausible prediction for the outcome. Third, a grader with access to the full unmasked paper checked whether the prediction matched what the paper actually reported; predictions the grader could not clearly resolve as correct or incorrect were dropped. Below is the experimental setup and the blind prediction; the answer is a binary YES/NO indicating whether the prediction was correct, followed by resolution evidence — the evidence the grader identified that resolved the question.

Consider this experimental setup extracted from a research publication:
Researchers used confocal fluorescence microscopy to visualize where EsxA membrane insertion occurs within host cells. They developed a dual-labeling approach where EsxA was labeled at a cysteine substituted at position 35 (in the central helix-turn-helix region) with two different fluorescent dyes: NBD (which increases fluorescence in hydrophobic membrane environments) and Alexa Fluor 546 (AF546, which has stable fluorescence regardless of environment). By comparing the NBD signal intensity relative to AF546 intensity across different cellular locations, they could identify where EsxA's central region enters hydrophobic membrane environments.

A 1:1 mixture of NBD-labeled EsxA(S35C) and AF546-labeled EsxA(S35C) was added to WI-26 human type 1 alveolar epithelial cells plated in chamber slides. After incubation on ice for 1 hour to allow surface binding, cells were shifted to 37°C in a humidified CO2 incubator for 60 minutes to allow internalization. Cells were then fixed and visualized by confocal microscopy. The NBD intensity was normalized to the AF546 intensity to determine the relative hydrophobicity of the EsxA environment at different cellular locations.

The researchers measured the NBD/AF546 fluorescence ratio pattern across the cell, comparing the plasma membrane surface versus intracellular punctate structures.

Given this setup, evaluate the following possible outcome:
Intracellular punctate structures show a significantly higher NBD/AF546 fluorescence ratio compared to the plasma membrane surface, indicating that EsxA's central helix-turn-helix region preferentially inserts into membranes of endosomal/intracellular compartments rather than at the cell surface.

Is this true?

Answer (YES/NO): YES